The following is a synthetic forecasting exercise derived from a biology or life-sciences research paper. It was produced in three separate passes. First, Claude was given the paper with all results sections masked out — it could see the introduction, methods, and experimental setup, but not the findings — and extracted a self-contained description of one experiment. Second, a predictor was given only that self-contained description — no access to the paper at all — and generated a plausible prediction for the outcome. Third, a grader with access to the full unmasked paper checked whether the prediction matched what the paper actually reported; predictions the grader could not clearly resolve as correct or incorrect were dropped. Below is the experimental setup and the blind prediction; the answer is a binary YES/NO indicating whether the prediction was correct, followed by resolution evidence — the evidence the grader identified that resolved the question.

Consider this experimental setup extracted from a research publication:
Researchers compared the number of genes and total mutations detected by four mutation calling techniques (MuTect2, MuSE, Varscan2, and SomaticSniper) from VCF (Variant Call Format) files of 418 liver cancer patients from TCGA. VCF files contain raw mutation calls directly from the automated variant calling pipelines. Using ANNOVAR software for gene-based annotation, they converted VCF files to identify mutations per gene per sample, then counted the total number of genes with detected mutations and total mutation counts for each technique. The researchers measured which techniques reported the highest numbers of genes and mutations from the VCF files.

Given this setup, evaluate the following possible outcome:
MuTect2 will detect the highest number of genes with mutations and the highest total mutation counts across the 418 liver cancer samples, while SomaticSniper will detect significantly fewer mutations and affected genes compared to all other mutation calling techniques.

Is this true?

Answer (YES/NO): NO